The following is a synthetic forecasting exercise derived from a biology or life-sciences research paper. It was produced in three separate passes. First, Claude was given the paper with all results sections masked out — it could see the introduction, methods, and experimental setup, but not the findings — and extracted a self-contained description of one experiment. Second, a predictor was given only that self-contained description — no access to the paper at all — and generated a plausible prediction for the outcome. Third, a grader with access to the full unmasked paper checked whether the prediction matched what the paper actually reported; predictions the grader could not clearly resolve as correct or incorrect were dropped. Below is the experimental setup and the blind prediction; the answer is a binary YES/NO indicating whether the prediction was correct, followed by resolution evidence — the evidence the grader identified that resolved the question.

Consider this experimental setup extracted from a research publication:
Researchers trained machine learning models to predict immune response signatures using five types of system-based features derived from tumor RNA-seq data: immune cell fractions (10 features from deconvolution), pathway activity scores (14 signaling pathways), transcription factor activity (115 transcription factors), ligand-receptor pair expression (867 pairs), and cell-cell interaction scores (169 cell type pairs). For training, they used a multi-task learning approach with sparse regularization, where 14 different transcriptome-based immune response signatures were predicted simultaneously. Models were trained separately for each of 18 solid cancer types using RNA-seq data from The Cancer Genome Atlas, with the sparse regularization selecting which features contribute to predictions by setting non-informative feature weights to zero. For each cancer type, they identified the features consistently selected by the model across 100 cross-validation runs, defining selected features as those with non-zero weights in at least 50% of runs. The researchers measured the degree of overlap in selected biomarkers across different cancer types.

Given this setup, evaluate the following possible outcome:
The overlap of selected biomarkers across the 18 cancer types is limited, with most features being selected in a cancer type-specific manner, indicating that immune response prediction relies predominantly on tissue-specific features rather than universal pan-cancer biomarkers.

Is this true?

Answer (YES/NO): NO